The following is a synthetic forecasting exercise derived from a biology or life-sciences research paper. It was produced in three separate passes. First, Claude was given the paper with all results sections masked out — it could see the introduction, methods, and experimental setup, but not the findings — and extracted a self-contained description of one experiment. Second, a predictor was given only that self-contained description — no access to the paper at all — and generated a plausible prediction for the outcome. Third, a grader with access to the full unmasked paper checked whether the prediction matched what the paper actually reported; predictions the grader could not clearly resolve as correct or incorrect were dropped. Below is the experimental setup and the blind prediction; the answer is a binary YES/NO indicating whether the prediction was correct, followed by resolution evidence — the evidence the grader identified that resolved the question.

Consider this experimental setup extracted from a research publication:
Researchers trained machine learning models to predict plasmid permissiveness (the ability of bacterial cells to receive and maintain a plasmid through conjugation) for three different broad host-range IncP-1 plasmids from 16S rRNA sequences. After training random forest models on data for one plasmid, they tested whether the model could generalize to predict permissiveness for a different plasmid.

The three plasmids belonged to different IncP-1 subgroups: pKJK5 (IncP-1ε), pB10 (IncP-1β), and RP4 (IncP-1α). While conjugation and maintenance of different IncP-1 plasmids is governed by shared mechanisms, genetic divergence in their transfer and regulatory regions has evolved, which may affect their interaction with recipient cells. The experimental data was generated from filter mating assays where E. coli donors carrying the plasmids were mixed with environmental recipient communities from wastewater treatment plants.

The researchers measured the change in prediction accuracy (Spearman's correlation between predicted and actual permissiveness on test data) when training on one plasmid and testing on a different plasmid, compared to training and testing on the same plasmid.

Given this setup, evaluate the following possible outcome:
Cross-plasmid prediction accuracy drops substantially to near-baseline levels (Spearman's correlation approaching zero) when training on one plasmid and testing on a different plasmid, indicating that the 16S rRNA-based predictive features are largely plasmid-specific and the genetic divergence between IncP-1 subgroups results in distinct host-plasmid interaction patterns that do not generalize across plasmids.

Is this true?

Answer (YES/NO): NO